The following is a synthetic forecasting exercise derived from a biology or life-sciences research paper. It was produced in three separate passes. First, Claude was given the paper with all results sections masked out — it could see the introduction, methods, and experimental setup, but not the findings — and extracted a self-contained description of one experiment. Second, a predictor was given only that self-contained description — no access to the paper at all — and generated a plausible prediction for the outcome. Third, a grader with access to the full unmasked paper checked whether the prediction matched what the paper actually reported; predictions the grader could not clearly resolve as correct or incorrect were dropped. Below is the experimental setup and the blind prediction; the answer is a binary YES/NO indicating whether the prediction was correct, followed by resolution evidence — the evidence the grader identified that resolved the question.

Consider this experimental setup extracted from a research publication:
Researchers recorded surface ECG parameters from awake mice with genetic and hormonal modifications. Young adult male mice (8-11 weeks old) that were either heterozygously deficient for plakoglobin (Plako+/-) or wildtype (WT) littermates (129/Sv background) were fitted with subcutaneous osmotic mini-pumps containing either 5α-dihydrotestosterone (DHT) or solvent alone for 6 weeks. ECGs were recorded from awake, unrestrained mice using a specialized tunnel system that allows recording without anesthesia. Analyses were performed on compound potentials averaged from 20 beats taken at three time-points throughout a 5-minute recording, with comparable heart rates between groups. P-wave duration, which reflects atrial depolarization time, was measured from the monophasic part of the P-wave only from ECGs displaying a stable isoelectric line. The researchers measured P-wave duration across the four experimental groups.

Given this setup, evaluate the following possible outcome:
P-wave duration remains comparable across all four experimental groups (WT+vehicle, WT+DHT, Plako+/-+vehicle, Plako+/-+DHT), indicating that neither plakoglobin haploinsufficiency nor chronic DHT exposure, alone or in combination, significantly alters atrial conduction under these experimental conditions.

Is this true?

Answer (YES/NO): NO